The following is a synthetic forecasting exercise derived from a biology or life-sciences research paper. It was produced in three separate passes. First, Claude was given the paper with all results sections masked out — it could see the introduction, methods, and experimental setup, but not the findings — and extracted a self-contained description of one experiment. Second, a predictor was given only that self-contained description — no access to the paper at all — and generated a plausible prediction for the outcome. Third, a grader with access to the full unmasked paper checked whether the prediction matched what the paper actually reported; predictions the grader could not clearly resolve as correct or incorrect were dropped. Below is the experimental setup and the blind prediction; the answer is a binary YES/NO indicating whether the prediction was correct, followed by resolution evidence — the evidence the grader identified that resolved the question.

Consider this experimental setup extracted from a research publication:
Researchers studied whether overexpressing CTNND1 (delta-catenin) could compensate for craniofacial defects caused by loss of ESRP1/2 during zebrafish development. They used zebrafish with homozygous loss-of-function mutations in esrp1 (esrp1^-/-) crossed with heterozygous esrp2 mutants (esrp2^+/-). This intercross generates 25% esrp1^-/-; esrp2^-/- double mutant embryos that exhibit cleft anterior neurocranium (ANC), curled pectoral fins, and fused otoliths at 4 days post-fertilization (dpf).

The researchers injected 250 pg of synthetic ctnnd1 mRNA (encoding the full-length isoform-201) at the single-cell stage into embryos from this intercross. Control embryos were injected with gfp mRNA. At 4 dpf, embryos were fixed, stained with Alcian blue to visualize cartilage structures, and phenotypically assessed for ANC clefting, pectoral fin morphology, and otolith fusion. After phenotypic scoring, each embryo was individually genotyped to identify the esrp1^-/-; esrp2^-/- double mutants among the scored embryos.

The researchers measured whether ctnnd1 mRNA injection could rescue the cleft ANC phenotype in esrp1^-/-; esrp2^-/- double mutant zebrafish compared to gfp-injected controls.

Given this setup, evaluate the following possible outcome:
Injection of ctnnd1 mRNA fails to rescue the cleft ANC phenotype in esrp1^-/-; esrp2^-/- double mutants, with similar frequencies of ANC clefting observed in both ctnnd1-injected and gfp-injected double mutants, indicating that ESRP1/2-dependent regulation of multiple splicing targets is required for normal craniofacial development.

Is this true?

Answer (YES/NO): NO